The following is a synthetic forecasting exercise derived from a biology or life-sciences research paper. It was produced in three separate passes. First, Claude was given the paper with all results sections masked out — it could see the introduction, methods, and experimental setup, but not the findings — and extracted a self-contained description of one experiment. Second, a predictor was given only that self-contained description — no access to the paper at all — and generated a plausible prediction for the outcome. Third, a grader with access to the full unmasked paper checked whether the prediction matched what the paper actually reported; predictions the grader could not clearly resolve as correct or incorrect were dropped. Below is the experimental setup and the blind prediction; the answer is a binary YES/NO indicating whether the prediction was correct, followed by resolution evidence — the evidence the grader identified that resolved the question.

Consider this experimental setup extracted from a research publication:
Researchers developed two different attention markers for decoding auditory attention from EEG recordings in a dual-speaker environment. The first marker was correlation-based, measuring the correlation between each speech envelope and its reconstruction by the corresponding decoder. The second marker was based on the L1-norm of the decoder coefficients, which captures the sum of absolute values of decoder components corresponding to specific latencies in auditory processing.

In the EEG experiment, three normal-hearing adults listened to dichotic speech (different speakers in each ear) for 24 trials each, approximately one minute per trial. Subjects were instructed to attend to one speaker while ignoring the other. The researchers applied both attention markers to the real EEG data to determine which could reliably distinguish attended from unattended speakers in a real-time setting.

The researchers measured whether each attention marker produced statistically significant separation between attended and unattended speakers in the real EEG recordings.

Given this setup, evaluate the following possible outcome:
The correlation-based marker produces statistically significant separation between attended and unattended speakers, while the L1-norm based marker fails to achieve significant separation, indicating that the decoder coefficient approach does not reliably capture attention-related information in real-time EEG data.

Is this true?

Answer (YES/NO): NO